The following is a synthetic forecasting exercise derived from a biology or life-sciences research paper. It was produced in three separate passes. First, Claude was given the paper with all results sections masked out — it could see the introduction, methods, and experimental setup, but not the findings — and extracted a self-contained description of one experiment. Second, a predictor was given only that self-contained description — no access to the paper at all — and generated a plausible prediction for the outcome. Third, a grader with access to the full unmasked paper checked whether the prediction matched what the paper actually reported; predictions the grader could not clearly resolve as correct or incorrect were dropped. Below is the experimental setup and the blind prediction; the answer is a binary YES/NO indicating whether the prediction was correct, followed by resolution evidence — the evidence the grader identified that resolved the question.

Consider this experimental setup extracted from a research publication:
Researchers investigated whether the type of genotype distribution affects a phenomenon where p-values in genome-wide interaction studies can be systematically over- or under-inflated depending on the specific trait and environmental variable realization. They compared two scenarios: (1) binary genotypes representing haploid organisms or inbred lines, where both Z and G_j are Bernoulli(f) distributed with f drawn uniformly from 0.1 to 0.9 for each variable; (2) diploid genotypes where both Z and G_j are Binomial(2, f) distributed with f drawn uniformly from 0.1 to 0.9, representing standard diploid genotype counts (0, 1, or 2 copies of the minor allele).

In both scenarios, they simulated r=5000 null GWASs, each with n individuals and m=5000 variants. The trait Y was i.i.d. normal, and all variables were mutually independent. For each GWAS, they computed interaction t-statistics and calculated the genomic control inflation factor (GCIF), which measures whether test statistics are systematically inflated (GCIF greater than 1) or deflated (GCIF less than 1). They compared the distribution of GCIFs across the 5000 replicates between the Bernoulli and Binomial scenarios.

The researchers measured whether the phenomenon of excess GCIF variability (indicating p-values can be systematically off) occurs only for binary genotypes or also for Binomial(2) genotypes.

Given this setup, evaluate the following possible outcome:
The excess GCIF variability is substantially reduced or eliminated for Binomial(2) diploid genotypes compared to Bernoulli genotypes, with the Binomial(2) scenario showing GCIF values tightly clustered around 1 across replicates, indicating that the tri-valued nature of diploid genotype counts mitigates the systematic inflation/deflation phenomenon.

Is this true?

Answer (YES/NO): NO